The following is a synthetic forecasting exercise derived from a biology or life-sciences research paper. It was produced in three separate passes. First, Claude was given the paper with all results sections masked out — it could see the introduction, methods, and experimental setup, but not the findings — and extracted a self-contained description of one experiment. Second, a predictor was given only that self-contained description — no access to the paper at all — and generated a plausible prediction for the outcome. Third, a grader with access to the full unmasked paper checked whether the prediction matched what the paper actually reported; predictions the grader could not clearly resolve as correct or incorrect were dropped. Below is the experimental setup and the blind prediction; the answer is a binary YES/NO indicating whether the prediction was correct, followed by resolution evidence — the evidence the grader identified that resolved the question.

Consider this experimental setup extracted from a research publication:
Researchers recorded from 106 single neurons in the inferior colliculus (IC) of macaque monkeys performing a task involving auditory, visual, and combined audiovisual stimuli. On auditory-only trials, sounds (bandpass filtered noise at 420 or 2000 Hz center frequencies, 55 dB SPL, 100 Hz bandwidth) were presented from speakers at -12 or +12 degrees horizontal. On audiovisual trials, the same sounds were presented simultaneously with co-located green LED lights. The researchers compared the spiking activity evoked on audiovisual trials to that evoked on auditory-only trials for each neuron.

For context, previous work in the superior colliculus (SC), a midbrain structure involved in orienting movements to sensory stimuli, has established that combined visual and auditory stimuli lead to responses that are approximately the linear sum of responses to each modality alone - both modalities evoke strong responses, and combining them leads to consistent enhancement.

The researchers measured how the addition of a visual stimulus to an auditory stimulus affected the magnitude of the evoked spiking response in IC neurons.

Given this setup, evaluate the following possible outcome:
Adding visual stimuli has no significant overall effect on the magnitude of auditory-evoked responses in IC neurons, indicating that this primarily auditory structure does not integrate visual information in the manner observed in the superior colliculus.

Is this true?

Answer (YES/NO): NO